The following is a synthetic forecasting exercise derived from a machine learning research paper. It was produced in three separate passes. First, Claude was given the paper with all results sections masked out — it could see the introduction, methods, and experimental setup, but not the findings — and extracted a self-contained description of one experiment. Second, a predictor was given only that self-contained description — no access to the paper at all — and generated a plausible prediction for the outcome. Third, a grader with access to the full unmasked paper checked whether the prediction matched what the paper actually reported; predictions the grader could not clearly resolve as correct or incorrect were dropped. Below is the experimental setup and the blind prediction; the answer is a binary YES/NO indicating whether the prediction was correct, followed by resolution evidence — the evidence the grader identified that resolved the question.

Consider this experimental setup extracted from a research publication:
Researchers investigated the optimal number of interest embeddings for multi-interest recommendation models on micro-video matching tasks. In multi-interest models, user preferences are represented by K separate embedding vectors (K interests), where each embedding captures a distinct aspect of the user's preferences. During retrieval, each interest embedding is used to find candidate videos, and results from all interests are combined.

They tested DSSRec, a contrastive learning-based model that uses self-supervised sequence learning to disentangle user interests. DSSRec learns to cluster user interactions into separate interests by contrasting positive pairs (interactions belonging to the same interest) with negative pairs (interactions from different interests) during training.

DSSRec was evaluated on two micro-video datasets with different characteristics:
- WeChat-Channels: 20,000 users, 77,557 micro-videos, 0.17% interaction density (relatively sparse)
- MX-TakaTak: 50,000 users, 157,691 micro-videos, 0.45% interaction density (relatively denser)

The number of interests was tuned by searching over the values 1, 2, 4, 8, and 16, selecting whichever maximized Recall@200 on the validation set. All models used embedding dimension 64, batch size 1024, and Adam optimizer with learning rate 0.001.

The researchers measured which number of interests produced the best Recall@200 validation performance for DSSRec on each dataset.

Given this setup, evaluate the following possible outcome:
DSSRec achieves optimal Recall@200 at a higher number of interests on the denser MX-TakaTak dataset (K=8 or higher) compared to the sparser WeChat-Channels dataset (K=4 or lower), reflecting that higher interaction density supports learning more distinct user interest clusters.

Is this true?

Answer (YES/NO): NO